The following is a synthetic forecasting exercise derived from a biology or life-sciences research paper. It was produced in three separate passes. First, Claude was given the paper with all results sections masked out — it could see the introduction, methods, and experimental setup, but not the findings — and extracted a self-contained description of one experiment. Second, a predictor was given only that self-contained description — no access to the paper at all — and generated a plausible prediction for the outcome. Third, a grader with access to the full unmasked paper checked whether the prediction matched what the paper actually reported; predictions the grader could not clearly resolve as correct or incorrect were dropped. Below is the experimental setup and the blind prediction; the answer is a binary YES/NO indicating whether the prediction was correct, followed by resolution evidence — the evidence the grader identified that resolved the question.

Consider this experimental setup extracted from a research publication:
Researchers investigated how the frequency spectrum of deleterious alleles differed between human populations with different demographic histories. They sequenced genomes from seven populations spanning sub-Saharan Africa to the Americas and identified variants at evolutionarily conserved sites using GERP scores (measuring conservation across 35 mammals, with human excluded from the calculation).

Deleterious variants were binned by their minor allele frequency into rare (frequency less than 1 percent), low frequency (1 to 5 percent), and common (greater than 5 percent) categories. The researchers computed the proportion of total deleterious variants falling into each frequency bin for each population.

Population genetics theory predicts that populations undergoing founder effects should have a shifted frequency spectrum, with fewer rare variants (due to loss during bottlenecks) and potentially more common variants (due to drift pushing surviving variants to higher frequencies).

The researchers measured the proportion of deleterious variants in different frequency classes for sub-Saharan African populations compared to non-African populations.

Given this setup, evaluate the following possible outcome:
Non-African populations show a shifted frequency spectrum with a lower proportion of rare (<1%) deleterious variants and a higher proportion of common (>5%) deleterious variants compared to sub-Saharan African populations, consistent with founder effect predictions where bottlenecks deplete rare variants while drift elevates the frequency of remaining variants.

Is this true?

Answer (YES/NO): YES